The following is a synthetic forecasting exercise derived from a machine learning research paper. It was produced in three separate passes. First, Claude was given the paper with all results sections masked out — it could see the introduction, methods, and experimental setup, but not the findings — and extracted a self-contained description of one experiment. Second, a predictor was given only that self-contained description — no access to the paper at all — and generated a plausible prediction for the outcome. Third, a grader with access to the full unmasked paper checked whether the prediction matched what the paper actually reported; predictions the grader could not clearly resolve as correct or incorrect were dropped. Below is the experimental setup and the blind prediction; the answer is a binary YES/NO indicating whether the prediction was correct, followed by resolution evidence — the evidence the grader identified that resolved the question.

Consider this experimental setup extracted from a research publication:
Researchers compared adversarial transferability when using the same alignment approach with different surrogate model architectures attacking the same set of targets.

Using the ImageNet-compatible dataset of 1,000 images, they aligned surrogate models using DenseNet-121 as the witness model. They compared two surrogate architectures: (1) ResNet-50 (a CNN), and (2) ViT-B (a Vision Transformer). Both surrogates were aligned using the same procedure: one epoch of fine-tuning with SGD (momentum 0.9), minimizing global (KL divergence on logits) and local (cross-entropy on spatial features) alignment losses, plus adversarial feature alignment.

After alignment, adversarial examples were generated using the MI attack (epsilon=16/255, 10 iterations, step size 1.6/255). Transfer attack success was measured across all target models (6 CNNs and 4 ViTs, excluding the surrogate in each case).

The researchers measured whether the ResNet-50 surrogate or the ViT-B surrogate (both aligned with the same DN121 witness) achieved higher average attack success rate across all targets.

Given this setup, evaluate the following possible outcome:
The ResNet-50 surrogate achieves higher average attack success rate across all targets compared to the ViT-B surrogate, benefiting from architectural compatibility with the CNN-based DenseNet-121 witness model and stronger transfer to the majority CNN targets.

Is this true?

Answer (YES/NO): NO